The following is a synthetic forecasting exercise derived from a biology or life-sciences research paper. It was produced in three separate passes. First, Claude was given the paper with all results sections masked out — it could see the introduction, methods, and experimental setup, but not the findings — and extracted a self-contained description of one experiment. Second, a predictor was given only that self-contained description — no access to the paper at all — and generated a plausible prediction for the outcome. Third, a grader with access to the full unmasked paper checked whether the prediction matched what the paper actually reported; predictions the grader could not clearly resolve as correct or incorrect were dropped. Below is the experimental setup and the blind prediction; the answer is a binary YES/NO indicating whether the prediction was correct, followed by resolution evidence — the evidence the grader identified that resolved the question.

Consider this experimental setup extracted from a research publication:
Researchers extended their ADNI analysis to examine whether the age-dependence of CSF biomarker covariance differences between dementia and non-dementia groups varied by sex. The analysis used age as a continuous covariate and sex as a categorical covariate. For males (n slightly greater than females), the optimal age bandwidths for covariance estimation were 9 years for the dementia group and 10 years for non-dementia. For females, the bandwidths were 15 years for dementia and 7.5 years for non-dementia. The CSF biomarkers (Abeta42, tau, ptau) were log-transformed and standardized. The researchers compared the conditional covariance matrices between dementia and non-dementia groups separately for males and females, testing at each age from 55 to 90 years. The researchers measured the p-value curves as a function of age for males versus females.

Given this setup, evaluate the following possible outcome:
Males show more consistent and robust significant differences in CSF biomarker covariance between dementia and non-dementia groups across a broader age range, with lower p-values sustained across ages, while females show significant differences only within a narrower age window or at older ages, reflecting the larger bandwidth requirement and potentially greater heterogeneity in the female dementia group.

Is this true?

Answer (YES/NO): NO